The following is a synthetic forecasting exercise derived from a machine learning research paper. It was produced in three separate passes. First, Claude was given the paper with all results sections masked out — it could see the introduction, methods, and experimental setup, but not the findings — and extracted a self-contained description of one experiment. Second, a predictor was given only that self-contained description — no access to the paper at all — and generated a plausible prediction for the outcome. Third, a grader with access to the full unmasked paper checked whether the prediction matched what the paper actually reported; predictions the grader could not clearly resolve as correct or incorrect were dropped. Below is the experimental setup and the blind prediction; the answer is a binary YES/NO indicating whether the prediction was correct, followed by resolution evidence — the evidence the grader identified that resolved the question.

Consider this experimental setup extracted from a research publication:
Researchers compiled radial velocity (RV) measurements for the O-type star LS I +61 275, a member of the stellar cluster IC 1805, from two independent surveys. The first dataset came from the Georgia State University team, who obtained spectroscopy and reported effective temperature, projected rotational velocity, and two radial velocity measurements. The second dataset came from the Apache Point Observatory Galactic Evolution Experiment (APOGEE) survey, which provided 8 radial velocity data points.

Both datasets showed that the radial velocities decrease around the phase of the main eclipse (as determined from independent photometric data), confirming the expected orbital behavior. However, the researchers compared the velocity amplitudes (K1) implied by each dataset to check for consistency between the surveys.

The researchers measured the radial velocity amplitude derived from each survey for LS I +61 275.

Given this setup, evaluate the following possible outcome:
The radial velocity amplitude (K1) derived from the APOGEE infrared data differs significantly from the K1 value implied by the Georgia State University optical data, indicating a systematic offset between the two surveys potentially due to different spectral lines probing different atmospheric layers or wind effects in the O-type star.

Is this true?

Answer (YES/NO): YES